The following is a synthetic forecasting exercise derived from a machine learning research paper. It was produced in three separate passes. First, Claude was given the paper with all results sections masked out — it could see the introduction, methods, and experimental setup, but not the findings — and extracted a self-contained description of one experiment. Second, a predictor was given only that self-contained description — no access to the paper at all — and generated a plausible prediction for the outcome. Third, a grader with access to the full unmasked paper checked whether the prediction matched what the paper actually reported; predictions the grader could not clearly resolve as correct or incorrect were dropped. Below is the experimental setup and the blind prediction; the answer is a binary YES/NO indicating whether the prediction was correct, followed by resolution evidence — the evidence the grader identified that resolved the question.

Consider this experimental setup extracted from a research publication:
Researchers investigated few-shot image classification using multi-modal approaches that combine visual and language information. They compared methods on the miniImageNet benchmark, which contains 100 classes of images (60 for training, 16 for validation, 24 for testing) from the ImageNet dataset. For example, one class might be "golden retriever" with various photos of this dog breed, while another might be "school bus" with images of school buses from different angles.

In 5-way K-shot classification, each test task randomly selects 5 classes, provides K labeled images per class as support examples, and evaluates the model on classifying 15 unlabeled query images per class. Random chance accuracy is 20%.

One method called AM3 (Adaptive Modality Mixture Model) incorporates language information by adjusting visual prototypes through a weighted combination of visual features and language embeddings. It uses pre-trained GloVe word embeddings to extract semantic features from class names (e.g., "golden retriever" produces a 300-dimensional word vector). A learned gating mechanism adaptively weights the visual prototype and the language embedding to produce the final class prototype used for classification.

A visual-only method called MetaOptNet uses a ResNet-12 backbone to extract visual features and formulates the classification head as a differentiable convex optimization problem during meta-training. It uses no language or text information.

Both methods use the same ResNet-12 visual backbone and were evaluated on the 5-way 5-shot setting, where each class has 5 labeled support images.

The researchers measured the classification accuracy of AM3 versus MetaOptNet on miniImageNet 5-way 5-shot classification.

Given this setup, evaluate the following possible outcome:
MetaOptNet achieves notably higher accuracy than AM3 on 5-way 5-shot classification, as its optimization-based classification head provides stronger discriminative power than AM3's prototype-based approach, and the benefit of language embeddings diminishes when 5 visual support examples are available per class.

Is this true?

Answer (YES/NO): YES